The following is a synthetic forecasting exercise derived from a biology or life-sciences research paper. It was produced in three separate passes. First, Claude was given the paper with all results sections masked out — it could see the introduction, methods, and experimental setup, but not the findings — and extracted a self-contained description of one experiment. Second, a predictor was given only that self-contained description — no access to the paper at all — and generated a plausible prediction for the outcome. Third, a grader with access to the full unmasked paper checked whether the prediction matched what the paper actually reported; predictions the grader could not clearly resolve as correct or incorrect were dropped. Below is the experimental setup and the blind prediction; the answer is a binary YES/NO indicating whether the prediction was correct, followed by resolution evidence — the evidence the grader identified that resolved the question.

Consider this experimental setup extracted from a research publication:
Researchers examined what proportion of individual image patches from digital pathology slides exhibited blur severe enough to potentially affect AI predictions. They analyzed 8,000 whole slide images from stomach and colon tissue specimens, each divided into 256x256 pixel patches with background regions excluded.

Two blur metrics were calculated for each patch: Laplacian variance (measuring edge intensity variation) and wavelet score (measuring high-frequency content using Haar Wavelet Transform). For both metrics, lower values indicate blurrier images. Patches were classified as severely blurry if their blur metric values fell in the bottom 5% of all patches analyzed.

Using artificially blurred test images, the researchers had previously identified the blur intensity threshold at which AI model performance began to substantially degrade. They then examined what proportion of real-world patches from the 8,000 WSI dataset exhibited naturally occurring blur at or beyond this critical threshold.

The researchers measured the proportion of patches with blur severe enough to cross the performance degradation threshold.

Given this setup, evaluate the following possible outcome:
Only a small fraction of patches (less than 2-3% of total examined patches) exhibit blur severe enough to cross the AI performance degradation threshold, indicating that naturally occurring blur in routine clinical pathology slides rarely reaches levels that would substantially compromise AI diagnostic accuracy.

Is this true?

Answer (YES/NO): YES